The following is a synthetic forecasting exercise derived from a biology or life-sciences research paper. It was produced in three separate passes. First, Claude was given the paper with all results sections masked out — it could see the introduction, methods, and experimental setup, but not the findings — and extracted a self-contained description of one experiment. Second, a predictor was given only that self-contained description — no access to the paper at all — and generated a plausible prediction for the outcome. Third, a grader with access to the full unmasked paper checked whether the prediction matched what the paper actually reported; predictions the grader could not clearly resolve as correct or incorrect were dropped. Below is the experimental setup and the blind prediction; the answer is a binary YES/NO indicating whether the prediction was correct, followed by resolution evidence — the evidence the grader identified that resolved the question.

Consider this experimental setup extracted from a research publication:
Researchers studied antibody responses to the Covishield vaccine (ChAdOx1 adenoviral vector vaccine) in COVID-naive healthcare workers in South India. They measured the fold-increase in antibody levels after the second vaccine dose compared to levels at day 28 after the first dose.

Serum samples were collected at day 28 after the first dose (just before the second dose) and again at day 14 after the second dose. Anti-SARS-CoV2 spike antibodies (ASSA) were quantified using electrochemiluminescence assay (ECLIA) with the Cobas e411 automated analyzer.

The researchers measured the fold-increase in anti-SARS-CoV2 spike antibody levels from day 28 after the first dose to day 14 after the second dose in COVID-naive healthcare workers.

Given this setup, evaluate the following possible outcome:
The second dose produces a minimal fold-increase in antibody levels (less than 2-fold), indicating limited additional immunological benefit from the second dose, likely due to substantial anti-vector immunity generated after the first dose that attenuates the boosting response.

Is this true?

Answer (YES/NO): NO